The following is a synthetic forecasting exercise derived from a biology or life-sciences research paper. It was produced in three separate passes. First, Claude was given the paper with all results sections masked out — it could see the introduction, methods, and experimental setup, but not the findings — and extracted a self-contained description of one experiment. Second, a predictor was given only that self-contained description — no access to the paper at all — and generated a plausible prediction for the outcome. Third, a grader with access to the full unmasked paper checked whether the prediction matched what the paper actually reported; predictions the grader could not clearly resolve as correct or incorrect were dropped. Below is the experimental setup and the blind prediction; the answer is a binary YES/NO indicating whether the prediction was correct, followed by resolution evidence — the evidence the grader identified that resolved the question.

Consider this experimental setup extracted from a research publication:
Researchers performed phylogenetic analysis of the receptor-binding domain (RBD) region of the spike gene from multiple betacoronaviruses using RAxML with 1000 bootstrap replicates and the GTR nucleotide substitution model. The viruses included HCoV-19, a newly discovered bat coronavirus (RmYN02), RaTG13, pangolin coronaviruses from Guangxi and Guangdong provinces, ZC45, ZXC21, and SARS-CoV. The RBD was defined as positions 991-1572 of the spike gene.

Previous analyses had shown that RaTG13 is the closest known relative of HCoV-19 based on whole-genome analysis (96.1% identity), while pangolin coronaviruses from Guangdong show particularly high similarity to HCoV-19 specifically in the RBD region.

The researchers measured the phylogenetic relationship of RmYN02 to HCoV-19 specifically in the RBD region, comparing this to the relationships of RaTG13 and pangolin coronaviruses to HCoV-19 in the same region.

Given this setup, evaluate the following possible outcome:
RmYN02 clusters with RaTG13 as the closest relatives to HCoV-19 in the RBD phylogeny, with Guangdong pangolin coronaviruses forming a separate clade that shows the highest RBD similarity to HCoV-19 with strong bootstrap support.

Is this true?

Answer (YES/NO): NO